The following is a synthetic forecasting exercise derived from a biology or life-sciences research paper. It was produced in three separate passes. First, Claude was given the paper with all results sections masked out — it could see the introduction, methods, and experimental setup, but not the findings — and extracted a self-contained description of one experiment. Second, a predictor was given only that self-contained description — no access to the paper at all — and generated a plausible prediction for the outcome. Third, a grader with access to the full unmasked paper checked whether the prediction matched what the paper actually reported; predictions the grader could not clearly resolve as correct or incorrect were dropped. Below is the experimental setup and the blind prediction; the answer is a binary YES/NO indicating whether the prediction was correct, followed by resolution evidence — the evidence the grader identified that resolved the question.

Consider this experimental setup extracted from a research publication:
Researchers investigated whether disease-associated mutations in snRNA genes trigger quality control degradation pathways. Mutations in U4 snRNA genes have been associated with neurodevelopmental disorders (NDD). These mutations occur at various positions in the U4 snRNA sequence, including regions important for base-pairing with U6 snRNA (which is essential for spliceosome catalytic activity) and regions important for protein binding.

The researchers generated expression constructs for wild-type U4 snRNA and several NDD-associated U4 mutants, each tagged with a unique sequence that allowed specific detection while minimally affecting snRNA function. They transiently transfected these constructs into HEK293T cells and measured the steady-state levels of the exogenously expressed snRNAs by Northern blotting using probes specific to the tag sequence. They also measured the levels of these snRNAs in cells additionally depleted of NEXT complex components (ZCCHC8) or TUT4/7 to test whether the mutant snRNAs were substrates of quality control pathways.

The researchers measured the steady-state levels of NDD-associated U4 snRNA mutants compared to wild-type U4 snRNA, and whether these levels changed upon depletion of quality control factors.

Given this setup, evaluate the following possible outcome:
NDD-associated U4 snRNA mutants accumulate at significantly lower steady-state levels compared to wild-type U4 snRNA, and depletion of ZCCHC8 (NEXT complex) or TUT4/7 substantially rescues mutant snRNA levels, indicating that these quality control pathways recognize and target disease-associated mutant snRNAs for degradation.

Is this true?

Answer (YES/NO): NO